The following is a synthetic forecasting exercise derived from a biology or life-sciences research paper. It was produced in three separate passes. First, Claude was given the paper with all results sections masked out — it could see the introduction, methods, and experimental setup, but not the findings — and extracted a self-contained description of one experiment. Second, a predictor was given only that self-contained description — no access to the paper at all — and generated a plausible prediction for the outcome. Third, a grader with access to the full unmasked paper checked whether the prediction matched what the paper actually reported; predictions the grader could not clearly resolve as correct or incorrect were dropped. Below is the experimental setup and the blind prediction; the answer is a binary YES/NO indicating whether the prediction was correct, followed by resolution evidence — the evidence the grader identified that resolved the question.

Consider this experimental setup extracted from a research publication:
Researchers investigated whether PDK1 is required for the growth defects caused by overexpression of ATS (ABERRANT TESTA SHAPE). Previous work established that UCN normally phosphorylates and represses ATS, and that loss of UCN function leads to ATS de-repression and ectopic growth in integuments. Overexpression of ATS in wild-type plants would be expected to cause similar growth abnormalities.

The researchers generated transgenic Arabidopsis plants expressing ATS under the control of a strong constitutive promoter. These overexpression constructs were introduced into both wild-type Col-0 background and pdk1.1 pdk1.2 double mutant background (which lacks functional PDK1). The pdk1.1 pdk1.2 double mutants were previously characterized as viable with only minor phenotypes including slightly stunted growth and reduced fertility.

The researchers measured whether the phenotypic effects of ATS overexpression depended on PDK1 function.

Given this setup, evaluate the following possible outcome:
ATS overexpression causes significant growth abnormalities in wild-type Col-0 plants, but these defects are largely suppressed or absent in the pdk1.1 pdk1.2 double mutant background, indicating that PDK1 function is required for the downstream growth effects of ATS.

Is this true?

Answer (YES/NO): YES